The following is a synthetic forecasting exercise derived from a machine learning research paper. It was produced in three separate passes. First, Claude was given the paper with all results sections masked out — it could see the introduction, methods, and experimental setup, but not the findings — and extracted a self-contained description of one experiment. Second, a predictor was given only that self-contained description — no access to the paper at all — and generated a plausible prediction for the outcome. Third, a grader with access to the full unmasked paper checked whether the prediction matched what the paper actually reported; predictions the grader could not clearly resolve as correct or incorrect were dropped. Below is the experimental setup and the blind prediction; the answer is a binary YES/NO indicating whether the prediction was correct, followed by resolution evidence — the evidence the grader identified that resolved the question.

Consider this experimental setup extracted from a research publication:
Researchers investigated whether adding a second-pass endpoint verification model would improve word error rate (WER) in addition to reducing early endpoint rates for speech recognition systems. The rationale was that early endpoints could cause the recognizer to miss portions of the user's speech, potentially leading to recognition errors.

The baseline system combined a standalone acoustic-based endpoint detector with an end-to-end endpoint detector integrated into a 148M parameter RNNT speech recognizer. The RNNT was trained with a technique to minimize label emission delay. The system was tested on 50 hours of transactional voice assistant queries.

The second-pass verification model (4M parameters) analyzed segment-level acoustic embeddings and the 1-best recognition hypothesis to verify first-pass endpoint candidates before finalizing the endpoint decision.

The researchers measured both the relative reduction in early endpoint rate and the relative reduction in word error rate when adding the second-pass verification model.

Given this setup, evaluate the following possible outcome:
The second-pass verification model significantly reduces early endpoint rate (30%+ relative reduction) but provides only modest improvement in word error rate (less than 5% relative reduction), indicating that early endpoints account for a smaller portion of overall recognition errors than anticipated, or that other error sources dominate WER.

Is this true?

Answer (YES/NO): NO